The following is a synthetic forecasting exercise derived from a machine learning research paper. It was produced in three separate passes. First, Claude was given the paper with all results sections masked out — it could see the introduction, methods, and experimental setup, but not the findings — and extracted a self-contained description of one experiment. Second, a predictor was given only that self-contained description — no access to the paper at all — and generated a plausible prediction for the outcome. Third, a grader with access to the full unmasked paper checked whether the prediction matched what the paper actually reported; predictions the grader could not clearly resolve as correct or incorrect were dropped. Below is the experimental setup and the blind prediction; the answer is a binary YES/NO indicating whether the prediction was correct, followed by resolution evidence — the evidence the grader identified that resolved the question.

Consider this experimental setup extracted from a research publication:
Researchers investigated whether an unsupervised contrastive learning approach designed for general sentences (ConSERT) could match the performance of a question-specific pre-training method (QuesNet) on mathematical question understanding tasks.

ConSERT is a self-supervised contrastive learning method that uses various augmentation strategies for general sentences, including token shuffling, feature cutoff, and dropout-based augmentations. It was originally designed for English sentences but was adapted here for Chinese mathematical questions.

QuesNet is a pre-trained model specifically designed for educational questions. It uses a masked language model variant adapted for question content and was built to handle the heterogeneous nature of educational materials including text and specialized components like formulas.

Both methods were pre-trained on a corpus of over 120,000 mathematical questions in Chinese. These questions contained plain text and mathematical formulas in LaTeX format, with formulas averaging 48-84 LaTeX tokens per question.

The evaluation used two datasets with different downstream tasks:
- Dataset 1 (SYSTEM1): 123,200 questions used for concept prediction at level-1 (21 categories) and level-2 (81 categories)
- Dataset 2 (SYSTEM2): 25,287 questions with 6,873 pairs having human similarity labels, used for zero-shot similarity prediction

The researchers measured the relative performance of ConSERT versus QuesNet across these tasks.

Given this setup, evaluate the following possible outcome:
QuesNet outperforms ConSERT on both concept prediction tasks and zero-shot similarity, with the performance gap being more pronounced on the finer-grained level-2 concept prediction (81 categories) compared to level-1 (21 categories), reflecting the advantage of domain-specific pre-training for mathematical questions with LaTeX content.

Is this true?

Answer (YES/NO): NO